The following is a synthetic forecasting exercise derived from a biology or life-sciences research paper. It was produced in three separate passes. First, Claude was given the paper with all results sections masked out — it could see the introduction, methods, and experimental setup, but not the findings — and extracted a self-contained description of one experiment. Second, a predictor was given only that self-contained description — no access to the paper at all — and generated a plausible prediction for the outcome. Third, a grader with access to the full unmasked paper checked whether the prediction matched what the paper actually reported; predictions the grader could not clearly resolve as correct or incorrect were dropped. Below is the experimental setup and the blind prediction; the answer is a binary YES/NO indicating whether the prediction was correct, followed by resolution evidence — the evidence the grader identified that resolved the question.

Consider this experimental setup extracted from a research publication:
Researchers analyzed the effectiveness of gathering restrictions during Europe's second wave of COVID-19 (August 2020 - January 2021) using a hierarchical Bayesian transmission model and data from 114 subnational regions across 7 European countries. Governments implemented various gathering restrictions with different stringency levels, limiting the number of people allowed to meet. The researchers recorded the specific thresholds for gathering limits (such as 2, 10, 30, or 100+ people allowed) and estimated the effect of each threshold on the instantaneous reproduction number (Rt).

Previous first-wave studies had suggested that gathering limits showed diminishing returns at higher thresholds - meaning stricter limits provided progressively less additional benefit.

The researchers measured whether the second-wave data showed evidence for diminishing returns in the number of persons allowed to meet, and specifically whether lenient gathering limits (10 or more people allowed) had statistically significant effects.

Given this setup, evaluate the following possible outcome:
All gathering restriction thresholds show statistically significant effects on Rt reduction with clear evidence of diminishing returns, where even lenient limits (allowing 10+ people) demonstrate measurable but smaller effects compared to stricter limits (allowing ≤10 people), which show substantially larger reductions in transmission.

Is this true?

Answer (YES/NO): NO